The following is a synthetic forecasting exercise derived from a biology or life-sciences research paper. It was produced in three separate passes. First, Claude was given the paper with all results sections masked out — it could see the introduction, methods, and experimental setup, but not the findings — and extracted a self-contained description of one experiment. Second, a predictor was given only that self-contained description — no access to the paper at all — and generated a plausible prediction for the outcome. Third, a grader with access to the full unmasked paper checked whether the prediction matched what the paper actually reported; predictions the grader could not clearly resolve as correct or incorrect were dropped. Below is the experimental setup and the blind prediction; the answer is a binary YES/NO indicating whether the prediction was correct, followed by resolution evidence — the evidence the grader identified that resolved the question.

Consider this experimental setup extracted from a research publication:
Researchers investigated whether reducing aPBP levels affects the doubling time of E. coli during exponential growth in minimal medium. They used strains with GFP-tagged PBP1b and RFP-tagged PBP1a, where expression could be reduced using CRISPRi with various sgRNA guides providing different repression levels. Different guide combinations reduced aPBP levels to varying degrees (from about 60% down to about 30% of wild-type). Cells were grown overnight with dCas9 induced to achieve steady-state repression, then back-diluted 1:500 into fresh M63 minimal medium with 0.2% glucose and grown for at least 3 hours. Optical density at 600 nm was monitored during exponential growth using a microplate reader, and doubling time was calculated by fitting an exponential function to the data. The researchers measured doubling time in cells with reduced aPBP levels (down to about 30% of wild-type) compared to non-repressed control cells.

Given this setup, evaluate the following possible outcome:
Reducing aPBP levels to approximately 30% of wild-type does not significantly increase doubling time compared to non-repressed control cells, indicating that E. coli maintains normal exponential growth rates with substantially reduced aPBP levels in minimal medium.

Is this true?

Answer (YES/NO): YES